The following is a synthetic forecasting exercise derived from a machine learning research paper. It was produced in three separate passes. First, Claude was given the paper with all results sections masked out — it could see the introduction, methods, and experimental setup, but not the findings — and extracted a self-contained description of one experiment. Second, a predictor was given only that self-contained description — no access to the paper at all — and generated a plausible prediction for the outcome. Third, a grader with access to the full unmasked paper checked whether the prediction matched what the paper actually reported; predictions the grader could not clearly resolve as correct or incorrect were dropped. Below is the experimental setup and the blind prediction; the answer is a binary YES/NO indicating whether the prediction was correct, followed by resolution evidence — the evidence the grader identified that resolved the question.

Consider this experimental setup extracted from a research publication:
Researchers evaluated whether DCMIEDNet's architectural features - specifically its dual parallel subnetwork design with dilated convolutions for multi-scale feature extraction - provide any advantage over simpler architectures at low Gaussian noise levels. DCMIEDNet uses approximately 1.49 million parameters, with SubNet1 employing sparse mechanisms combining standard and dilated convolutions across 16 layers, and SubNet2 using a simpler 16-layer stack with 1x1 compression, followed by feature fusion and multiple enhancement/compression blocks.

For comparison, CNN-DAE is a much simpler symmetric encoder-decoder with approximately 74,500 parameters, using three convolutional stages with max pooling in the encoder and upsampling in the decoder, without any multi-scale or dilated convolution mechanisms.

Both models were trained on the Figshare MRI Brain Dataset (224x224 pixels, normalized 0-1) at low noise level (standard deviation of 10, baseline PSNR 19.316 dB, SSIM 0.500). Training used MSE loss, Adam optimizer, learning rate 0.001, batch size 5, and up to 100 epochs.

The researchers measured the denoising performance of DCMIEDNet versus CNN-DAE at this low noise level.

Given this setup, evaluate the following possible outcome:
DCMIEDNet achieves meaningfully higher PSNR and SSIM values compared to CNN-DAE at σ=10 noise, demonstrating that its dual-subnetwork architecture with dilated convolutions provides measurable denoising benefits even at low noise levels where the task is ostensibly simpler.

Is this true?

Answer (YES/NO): NO